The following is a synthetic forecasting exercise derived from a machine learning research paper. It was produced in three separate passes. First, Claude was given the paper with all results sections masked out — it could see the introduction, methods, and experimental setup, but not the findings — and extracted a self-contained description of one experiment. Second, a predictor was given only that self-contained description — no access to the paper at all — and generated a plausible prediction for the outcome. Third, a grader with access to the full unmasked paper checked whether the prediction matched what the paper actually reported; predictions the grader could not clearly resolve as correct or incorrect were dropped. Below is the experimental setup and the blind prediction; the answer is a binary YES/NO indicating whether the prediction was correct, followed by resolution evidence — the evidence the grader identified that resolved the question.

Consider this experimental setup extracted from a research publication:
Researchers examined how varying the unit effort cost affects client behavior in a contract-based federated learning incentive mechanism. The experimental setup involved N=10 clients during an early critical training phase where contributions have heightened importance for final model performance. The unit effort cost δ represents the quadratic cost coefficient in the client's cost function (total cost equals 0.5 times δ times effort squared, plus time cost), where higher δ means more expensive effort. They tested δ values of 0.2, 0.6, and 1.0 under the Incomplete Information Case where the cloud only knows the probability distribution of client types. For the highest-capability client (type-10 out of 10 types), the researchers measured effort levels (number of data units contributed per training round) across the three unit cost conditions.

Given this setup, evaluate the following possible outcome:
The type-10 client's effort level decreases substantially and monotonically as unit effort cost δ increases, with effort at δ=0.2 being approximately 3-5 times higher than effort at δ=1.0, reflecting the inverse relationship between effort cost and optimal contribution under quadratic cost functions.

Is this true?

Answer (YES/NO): YES